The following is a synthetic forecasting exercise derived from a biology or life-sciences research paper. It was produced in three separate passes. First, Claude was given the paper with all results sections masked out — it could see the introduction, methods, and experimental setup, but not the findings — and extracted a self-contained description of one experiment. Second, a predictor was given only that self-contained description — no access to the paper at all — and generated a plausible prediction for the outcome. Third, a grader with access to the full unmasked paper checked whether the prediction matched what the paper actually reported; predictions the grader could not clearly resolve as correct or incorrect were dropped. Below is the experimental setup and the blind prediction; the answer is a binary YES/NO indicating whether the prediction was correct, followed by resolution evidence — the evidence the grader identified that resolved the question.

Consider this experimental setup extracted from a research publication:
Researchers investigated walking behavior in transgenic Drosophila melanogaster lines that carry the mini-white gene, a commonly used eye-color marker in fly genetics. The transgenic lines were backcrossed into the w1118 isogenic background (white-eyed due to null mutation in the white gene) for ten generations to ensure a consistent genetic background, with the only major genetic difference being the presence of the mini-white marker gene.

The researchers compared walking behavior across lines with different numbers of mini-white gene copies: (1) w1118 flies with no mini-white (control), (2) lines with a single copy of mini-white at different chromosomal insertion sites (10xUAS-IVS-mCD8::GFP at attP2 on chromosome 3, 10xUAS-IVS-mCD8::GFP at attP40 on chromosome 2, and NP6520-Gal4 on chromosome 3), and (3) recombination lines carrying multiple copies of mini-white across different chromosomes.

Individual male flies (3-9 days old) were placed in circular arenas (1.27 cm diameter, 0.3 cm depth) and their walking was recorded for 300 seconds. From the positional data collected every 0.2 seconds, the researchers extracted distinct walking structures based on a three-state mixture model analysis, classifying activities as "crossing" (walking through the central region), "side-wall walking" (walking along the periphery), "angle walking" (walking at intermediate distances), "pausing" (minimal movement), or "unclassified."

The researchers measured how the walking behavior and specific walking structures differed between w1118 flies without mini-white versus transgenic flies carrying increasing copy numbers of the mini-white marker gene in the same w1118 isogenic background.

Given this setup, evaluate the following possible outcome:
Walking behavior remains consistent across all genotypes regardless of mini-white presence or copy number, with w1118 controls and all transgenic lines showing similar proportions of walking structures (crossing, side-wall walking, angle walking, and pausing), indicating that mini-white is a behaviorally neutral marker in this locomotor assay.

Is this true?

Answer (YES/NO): NO